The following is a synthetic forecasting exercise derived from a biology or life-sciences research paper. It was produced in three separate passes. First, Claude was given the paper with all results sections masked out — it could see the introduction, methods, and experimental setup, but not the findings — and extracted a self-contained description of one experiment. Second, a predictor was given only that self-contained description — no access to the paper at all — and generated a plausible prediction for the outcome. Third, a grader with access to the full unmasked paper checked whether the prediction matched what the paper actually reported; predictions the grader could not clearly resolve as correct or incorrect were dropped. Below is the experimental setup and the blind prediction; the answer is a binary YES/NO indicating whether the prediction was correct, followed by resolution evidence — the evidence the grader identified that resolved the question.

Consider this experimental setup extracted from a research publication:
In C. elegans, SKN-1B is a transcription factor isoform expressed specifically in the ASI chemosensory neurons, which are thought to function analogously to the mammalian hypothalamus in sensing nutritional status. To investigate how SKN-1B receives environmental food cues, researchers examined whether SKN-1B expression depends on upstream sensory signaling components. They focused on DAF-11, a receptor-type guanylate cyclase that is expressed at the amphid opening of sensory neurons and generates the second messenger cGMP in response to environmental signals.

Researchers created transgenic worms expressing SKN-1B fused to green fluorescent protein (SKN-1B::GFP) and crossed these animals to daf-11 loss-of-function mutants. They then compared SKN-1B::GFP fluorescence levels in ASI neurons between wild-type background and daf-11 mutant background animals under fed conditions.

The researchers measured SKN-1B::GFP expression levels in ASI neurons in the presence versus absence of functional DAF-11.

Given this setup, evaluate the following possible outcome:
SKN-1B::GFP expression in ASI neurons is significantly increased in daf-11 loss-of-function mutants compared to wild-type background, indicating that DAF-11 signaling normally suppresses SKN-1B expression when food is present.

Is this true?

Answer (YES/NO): NO